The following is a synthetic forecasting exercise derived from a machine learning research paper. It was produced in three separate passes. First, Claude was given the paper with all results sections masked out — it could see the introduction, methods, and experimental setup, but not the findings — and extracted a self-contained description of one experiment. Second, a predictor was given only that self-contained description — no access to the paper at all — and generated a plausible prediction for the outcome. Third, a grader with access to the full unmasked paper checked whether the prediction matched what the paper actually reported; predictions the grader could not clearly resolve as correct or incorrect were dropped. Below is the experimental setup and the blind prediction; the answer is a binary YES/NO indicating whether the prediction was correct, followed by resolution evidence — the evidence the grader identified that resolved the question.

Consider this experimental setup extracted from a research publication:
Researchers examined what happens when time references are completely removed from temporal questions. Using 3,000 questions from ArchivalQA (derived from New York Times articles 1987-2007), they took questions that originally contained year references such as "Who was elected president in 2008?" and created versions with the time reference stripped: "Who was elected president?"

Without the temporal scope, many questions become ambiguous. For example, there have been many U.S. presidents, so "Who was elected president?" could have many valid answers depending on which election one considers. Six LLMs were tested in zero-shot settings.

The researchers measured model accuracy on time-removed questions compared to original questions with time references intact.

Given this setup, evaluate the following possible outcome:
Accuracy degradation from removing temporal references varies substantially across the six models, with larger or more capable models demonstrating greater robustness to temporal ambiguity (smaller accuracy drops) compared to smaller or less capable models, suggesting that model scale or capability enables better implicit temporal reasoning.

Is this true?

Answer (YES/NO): NO